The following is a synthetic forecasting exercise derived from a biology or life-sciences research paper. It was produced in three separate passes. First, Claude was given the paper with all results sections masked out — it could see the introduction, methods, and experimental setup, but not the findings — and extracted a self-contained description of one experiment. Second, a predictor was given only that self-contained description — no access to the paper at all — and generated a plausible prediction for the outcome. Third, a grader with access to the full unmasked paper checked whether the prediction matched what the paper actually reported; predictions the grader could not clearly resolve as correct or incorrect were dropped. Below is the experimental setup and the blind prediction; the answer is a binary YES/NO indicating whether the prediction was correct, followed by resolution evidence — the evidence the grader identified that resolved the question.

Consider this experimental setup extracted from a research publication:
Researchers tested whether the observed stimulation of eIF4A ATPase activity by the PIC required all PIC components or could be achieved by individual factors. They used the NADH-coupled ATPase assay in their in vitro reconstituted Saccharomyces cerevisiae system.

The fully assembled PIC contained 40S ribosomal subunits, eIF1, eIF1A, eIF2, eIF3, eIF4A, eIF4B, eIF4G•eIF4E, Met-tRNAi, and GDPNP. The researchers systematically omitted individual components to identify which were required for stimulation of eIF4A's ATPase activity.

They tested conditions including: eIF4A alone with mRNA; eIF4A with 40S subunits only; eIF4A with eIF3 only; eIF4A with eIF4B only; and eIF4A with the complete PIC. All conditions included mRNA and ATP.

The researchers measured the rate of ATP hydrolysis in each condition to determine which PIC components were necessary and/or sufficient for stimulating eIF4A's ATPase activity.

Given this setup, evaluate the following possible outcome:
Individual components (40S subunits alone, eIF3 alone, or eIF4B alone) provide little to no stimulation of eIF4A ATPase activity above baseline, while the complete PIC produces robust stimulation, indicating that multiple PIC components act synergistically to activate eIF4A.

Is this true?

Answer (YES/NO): YES